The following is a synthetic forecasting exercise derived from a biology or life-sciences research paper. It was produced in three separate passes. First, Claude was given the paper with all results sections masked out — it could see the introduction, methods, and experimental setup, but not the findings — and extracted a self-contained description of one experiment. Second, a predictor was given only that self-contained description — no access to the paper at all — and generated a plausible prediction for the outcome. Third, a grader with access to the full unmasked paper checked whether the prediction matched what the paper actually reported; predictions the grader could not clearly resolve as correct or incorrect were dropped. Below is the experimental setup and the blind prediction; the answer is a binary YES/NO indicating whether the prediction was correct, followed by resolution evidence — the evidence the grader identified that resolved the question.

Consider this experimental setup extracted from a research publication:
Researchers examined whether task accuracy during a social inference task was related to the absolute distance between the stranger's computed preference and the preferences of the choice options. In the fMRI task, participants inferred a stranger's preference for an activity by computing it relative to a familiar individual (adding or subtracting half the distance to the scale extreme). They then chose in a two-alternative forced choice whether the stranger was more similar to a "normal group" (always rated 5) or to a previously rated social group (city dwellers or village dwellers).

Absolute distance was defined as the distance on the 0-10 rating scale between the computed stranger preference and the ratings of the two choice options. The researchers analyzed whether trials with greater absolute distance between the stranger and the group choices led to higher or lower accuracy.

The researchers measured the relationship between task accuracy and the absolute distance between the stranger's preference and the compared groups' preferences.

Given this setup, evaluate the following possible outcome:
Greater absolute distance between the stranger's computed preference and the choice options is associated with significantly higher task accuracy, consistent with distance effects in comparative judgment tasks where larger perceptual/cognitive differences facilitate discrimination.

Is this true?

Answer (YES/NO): YES